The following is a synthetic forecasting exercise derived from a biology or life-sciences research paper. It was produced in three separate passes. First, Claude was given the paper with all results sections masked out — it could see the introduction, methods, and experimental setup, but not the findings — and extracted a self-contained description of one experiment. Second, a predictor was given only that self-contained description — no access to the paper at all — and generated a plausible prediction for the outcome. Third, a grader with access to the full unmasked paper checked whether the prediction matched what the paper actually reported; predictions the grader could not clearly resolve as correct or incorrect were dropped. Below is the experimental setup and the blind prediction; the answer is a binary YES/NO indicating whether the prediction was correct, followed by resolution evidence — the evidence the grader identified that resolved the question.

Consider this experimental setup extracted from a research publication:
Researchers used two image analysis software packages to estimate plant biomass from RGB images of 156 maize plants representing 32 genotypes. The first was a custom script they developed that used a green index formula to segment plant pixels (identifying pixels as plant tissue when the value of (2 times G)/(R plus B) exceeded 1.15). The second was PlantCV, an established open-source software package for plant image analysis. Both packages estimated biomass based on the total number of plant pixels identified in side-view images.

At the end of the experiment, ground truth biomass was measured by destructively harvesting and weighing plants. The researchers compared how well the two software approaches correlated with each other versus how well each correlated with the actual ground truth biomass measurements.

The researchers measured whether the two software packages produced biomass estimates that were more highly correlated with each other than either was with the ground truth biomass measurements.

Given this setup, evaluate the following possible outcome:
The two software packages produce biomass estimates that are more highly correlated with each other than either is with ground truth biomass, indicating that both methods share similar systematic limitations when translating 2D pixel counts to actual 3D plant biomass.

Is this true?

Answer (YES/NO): YES